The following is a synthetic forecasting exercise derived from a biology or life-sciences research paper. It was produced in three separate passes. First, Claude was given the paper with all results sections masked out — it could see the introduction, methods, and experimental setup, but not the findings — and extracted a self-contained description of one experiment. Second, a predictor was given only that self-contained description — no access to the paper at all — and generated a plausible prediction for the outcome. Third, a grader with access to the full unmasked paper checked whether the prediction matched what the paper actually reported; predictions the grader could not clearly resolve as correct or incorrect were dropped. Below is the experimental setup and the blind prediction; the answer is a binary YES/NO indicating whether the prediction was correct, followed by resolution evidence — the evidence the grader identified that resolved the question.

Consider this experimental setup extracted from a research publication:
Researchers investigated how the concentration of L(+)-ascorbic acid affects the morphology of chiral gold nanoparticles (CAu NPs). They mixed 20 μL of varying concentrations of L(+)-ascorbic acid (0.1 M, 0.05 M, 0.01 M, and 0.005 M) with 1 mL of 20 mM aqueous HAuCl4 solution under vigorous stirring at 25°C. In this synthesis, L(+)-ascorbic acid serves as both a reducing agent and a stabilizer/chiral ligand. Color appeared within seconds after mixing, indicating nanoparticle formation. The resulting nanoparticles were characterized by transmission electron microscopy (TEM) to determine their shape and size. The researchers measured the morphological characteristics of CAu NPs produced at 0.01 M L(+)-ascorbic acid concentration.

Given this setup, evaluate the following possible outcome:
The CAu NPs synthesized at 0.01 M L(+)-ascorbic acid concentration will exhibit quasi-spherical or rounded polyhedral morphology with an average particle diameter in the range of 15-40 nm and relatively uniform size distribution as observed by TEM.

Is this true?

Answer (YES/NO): NO